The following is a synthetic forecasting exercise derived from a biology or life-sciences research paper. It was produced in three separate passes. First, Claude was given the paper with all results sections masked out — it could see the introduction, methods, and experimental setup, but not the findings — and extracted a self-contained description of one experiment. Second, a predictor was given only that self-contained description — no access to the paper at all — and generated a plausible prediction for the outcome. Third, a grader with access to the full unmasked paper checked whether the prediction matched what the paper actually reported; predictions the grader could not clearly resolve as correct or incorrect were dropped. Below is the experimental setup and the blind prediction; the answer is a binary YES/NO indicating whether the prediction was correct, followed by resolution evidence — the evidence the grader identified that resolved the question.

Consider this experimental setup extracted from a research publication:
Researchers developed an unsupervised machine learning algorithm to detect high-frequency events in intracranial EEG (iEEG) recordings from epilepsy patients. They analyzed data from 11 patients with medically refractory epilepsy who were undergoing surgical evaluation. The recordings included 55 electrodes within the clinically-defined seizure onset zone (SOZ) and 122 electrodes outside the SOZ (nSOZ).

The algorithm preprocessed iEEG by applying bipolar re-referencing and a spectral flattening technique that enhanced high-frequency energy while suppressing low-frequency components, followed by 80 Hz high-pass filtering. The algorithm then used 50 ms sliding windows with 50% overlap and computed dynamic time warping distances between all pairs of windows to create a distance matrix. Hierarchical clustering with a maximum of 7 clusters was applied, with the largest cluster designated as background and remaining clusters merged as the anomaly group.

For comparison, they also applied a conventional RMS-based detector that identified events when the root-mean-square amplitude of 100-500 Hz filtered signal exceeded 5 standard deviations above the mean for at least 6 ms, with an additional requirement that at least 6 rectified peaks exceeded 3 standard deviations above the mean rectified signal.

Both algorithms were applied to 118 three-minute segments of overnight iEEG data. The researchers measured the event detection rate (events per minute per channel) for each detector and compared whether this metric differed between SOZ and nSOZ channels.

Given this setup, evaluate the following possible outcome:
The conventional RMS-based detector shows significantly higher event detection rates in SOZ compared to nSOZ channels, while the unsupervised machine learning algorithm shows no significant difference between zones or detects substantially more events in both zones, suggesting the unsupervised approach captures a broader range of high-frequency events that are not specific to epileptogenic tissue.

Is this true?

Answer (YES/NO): NO